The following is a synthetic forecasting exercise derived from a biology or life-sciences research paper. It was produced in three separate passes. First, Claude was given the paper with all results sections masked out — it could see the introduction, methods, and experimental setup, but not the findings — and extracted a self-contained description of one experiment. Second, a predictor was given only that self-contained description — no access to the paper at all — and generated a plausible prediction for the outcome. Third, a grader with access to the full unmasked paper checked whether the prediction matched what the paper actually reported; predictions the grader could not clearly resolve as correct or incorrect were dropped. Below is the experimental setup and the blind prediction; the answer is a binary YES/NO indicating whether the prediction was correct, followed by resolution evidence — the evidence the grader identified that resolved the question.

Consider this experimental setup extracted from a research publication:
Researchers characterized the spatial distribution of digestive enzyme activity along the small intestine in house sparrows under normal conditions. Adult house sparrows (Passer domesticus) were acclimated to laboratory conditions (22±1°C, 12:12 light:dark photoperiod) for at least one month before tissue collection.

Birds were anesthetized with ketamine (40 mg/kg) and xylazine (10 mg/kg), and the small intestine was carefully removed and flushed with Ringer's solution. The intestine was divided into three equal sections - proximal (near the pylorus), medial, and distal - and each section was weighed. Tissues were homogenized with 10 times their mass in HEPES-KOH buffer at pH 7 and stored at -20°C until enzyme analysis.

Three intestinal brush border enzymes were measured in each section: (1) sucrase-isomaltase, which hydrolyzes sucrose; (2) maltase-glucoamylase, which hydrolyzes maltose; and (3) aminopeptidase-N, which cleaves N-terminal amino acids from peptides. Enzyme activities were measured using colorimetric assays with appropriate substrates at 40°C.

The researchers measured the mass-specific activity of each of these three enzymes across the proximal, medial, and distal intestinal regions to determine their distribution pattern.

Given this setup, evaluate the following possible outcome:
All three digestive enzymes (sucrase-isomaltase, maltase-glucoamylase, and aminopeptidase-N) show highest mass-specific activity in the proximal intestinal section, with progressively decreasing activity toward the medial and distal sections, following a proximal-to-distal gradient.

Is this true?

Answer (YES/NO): NO